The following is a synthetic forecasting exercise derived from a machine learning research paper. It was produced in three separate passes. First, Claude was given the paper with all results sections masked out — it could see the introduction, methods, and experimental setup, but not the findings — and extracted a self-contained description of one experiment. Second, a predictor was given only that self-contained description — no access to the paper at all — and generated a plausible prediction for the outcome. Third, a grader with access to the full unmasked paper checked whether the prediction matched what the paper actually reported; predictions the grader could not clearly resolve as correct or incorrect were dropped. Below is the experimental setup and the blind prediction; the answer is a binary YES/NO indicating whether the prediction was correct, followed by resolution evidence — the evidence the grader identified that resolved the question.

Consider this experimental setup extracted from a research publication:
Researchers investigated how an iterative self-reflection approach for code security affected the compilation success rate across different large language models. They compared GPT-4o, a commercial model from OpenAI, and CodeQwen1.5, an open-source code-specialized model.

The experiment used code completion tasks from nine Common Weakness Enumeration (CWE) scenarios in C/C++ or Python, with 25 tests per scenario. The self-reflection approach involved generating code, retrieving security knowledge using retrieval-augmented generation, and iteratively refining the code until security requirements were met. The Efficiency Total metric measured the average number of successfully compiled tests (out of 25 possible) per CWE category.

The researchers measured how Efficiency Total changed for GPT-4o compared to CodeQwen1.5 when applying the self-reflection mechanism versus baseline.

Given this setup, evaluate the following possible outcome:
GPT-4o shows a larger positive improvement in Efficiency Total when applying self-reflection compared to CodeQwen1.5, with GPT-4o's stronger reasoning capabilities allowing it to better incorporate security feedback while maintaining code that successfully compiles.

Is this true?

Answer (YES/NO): YES